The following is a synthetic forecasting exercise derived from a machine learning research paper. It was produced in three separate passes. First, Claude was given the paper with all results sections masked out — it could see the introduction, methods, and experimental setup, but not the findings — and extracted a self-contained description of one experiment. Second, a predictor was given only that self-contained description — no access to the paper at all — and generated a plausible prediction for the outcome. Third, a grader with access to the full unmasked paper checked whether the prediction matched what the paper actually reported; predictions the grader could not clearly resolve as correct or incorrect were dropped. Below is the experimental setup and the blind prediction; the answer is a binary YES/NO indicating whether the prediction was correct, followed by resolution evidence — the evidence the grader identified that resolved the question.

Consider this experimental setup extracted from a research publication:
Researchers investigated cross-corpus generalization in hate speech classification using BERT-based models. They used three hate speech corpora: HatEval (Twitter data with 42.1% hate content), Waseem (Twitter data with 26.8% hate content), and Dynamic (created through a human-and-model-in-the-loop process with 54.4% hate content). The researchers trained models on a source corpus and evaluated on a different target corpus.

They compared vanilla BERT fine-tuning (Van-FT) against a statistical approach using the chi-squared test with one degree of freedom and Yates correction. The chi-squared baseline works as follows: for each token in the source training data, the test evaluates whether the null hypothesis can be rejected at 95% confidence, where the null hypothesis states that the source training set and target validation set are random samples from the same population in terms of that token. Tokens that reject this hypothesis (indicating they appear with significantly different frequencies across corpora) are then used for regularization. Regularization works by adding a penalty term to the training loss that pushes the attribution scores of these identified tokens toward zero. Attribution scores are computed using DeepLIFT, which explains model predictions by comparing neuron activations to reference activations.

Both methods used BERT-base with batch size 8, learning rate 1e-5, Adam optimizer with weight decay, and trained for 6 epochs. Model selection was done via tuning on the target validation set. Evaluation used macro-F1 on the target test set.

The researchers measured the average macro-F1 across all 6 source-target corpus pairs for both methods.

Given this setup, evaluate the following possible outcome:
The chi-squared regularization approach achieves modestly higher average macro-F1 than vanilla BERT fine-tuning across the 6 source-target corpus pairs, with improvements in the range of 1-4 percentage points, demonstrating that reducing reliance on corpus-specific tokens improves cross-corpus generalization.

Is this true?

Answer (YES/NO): NO